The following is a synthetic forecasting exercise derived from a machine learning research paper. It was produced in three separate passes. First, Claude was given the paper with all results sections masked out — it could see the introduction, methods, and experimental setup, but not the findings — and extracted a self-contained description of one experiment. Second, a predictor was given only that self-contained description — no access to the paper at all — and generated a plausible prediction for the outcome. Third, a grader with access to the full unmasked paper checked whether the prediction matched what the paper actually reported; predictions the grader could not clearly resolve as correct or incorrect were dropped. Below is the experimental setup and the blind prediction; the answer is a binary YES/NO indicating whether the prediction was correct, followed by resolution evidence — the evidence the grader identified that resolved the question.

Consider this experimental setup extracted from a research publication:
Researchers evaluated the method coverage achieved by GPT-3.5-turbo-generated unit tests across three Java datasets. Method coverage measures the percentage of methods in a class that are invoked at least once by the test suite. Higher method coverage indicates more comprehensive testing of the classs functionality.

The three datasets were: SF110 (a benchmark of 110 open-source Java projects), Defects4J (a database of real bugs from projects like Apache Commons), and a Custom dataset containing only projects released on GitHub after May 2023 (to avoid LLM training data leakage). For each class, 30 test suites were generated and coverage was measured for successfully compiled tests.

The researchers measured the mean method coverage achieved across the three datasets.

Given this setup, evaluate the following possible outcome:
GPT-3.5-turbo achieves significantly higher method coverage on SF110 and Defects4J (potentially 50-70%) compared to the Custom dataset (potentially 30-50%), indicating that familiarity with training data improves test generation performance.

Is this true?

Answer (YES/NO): NO